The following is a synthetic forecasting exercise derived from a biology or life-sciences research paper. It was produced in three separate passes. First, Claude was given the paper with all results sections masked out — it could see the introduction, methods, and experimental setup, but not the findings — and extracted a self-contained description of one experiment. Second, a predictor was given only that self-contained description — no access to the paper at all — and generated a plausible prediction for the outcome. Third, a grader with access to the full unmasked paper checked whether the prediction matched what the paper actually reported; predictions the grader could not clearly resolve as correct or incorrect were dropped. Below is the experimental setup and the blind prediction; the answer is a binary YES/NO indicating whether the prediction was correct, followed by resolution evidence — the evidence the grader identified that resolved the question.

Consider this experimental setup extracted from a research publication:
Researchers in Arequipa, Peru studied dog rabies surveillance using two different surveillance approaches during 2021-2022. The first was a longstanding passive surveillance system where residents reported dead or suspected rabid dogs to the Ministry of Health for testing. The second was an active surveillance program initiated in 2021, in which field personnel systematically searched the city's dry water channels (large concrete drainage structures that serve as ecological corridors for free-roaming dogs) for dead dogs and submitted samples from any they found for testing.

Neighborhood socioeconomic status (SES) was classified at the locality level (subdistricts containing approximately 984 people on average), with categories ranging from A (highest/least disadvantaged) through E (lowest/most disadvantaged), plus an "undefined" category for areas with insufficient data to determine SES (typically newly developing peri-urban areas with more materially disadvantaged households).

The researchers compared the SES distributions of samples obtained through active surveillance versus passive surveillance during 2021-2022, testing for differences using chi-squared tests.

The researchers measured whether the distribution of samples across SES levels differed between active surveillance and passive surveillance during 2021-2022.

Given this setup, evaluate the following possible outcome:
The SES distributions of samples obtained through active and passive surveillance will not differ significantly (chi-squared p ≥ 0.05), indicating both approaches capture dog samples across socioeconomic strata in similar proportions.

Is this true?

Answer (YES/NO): NO